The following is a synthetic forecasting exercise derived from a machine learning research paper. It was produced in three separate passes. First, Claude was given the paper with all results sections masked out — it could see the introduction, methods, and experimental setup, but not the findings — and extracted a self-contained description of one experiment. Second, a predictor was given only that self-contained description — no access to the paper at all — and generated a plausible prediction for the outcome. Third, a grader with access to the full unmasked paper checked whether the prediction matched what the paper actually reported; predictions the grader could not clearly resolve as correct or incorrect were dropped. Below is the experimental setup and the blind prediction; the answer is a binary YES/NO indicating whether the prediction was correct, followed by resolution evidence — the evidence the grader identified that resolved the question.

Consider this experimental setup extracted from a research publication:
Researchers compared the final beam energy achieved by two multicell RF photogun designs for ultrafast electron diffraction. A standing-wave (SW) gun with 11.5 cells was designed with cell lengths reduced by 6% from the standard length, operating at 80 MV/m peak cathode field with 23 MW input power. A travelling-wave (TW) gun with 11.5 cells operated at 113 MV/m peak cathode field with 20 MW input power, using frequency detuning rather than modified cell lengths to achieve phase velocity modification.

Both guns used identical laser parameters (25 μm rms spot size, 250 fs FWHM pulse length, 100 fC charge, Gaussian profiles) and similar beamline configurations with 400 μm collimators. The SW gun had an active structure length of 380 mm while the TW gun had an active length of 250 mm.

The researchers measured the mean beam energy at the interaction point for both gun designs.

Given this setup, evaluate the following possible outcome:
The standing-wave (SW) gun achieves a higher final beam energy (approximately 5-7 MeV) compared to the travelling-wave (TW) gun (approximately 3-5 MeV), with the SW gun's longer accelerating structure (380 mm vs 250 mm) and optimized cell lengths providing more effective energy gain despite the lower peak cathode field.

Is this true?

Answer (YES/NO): NO